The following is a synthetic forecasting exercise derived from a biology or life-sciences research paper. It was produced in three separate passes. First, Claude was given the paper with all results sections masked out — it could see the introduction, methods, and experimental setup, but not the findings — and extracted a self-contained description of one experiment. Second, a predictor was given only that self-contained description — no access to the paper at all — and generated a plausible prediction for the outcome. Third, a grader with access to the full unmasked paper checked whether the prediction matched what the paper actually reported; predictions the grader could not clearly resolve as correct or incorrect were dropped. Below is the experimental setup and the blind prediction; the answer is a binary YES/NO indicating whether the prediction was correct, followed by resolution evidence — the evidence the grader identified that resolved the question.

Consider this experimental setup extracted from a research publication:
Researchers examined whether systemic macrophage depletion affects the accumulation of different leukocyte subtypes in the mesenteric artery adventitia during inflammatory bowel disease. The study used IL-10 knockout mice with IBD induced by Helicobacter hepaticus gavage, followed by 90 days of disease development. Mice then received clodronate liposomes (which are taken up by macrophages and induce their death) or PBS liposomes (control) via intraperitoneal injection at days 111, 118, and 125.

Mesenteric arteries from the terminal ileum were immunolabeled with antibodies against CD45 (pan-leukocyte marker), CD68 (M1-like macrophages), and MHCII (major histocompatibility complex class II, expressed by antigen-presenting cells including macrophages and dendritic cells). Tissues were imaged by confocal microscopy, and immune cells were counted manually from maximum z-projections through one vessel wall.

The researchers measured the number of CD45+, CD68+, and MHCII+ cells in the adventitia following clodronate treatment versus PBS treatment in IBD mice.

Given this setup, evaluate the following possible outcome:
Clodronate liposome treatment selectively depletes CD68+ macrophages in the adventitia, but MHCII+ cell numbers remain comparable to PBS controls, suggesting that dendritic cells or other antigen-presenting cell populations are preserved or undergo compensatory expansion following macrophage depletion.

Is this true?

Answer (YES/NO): NO